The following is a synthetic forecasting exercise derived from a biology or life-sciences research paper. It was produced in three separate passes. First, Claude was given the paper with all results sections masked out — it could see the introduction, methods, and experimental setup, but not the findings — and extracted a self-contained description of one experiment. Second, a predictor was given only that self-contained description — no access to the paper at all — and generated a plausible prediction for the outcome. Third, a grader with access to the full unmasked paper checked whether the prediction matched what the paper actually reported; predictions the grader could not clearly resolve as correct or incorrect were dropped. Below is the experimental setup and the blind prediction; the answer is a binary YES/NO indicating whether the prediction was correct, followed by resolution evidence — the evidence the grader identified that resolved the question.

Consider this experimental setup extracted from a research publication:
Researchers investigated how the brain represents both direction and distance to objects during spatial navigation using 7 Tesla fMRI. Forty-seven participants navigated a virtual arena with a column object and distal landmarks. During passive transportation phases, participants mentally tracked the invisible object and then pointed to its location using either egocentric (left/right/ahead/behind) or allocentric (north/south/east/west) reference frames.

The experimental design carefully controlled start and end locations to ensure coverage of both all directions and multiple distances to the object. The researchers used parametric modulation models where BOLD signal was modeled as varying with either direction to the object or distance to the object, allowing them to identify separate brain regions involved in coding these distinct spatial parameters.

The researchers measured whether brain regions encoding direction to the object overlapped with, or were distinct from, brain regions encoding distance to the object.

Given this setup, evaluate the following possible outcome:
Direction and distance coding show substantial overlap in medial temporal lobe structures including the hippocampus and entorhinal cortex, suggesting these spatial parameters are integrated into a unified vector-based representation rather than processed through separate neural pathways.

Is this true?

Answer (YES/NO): NO